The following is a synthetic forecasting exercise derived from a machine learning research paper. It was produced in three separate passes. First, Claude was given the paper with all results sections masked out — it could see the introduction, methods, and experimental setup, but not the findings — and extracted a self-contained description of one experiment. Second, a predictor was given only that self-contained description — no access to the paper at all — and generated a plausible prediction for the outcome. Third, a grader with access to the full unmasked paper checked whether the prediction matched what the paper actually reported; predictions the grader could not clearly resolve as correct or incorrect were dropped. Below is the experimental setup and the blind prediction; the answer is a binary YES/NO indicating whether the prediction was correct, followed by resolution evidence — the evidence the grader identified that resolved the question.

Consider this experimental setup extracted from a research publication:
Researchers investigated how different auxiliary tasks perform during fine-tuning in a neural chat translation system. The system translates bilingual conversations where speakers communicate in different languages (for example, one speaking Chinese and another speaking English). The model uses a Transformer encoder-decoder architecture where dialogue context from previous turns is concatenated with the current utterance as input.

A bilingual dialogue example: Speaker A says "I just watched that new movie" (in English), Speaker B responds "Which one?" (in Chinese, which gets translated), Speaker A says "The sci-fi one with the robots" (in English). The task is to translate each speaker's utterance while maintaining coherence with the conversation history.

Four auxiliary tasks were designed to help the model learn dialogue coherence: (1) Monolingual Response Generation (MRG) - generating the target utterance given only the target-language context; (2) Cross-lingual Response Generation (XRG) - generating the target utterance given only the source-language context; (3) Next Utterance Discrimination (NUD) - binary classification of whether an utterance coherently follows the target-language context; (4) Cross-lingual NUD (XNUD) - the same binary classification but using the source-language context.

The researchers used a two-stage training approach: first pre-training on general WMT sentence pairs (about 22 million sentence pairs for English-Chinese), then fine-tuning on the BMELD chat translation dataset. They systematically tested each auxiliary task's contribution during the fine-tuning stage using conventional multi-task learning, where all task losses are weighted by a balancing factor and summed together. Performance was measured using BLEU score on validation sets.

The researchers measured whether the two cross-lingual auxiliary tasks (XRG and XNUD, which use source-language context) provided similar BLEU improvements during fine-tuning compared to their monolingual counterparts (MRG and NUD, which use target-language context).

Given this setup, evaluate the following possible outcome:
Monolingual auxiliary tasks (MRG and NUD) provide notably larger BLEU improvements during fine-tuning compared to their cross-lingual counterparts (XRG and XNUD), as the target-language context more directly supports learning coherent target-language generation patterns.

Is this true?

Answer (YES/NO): YES